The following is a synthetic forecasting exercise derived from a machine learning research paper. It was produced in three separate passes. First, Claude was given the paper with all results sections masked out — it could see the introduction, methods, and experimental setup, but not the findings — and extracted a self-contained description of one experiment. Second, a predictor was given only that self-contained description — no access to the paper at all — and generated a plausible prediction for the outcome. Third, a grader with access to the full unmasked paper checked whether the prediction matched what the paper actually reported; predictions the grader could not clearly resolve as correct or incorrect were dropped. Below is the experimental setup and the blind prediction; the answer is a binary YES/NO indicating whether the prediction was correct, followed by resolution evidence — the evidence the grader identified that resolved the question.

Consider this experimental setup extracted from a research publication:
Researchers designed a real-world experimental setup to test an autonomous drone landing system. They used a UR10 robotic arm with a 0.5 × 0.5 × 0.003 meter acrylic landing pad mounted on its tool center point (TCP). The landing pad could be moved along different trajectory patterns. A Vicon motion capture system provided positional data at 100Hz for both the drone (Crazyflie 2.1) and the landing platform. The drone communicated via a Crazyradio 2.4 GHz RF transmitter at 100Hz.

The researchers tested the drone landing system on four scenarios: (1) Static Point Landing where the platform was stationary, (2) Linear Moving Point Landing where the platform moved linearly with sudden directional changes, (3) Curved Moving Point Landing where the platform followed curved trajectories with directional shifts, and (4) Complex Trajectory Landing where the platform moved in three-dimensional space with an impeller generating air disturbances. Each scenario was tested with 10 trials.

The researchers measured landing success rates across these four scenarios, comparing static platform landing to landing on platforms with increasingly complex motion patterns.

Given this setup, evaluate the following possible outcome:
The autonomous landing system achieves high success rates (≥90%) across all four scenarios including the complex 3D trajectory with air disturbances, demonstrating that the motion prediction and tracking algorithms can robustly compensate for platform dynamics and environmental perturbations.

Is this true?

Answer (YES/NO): NO